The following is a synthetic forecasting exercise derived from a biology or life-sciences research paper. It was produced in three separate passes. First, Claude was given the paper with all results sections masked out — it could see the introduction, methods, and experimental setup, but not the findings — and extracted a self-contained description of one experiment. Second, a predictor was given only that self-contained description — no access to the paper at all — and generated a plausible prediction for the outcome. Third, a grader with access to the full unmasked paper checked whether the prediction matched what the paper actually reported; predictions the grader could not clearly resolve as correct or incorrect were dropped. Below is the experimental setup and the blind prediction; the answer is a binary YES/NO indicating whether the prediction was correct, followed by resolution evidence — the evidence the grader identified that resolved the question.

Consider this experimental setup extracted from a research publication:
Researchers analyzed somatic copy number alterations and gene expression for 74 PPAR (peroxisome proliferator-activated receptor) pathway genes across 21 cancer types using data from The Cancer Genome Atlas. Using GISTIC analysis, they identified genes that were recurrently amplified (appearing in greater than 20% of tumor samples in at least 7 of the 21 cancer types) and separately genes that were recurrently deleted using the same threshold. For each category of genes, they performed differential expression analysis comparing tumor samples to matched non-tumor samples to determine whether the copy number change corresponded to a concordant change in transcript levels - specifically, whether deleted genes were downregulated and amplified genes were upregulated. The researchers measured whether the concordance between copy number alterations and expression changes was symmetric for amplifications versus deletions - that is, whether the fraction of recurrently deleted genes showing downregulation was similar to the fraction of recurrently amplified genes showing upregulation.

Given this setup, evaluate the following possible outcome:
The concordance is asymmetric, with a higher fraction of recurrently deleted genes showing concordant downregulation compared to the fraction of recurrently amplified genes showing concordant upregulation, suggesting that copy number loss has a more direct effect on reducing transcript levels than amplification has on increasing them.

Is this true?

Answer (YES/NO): YES